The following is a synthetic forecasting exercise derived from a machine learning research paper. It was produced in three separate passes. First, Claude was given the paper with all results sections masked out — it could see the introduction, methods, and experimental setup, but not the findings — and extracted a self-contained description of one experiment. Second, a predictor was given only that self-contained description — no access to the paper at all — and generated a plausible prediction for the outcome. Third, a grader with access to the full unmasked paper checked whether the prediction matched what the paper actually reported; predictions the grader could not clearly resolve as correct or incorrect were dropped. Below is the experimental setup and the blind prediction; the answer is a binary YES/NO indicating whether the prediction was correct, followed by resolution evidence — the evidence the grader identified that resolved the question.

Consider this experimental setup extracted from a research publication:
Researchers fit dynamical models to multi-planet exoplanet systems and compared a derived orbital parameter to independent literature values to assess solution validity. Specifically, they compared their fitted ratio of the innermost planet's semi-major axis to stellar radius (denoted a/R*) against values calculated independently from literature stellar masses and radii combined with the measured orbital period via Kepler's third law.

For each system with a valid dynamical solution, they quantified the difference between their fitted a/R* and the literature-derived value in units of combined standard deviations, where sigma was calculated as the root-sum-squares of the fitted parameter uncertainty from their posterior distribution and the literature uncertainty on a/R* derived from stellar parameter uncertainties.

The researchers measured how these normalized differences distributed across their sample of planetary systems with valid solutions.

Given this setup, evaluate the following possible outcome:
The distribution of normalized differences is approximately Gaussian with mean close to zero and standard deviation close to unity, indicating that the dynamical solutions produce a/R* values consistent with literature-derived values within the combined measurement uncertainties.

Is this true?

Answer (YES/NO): YES